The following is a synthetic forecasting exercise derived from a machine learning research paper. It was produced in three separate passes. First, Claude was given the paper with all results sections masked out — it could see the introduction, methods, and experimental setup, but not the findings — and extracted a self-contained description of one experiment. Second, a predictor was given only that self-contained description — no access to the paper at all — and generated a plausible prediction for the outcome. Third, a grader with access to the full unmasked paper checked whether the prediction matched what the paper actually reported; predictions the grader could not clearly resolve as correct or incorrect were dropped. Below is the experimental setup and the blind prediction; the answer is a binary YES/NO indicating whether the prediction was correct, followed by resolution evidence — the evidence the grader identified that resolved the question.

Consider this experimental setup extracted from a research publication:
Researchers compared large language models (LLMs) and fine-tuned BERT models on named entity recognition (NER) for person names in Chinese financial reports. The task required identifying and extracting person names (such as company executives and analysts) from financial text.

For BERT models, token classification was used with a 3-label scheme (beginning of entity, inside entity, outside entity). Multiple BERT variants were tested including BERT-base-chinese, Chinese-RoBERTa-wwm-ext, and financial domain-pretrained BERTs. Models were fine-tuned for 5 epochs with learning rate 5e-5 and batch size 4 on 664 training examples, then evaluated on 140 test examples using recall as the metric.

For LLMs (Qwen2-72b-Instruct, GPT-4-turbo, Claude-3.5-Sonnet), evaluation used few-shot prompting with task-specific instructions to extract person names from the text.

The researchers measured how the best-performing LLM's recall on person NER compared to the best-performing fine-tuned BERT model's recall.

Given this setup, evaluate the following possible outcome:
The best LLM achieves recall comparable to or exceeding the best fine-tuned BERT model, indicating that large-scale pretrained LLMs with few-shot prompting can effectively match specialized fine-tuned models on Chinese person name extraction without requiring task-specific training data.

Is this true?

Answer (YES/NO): YES